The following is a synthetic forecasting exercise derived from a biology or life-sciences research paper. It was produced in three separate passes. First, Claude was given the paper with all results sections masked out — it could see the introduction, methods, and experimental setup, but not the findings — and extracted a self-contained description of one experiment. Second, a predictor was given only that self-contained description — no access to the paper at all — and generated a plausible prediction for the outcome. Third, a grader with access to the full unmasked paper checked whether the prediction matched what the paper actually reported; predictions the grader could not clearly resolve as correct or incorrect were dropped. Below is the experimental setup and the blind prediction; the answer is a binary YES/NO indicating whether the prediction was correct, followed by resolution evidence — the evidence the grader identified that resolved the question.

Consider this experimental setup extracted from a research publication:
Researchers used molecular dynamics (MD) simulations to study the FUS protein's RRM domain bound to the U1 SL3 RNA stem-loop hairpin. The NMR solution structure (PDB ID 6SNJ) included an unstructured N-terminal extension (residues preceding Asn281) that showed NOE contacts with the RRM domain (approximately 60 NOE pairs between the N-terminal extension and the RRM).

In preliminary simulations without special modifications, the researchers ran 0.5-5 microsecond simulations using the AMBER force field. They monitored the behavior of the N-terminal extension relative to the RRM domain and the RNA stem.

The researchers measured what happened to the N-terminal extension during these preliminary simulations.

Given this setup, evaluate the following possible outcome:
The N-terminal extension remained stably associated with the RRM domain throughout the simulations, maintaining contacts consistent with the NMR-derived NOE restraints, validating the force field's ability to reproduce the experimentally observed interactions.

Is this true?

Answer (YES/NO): NO